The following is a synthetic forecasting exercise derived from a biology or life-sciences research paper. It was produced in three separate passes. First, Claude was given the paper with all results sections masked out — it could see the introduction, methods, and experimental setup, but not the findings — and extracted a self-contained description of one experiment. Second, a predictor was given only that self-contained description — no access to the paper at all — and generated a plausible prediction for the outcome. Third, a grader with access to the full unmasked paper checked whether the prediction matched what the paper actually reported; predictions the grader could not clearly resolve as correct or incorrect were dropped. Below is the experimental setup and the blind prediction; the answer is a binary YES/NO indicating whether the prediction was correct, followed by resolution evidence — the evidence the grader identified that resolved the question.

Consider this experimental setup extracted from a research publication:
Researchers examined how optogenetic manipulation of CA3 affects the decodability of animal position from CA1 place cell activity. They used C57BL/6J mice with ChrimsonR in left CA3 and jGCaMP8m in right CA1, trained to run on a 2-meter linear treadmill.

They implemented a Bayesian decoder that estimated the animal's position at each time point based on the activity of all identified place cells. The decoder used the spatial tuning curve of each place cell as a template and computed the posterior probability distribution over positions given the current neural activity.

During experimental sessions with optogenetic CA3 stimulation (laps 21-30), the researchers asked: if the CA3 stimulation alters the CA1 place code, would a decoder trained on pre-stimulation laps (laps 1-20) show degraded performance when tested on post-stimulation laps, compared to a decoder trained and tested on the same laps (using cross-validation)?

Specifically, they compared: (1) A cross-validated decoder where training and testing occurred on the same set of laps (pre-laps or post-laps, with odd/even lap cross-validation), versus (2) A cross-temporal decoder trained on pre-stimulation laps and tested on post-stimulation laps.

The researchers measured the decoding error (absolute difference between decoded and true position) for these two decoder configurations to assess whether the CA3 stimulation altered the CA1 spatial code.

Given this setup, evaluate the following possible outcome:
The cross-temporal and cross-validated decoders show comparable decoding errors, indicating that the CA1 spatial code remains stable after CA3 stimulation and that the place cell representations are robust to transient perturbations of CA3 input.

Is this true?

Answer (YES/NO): NO